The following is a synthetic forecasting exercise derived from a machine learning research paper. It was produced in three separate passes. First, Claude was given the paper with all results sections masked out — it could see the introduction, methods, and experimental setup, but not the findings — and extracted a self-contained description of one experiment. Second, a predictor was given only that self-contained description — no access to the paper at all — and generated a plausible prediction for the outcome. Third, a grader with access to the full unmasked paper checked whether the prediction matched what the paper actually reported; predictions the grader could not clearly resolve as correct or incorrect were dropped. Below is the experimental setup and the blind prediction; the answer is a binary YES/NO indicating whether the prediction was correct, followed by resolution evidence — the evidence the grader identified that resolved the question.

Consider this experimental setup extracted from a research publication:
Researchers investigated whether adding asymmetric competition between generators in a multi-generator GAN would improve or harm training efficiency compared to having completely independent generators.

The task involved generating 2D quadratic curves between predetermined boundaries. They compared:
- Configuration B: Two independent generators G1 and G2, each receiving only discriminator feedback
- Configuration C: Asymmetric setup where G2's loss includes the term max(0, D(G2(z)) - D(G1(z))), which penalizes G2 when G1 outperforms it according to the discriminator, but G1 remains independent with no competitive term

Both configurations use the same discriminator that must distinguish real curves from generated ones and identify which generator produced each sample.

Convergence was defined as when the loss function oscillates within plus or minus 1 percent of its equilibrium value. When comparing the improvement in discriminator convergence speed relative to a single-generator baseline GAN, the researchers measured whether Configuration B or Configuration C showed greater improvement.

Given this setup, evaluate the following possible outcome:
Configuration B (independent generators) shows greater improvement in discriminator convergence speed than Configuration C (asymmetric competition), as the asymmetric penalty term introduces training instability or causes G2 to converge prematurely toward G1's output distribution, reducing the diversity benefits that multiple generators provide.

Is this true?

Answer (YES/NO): YES